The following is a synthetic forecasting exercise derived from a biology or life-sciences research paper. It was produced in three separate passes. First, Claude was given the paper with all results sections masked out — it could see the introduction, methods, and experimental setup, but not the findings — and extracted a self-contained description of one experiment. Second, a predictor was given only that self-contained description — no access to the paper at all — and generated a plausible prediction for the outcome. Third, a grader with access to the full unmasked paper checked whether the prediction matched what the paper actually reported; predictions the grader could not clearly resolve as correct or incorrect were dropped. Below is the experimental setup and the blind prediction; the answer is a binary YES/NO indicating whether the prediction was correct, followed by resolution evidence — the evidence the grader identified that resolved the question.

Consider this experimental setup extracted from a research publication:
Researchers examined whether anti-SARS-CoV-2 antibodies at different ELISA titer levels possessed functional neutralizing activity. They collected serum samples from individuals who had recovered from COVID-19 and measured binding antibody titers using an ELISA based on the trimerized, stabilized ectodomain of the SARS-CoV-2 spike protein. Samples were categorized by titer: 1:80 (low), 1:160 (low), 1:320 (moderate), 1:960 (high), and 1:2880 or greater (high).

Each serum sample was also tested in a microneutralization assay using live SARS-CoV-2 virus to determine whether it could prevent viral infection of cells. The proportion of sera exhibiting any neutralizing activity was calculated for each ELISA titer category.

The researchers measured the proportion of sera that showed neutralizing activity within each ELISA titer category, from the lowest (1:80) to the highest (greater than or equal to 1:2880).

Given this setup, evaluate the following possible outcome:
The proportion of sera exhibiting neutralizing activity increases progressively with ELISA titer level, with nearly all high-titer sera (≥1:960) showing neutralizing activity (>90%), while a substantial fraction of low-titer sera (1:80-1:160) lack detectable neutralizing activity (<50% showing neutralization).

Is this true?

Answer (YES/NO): NO